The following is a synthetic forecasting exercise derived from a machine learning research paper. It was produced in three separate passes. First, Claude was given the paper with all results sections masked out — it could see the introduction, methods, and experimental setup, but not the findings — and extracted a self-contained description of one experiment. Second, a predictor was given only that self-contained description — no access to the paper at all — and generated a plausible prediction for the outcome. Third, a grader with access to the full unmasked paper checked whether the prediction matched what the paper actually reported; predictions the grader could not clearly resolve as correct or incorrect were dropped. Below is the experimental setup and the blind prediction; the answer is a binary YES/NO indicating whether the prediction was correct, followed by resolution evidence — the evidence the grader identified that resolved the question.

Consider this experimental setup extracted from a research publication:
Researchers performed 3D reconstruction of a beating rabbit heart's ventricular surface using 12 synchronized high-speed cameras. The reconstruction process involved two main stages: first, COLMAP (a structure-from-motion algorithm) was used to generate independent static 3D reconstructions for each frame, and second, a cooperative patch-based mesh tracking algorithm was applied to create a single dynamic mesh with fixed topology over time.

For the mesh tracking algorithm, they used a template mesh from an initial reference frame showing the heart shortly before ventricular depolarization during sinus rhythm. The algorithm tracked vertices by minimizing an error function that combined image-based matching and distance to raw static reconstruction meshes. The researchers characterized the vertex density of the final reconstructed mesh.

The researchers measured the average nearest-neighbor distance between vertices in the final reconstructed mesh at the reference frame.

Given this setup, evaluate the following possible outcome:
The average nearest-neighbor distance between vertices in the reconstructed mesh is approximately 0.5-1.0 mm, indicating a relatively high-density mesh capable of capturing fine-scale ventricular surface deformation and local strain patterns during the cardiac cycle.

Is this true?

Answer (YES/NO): YES